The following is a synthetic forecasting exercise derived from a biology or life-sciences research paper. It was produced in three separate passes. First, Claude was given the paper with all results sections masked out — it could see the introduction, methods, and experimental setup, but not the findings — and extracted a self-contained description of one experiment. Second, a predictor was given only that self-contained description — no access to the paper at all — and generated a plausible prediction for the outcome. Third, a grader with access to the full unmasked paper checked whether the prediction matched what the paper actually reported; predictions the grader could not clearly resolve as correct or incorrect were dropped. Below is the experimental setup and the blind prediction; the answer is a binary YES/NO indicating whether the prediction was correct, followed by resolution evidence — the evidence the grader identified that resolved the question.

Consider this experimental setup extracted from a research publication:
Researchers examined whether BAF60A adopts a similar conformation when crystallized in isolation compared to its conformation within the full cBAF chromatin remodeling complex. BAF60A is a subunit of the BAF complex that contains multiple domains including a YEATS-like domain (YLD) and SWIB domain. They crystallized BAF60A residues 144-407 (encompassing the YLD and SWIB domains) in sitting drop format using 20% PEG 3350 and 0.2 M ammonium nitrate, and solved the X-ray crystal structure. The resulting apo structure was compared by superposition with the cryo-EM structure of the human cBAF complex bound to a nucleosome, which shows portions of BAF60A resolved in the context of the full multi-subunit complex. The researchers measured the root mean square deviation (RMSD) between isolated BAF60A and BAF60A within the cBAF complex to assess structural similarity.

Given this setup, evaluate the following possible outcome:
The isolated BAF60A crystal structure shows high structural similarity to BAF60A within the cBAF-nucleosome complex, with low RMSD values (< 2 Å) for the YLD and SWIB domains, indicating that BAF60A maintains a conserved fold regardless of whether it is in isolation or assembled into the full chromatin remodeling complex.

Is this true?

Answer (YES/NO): NO